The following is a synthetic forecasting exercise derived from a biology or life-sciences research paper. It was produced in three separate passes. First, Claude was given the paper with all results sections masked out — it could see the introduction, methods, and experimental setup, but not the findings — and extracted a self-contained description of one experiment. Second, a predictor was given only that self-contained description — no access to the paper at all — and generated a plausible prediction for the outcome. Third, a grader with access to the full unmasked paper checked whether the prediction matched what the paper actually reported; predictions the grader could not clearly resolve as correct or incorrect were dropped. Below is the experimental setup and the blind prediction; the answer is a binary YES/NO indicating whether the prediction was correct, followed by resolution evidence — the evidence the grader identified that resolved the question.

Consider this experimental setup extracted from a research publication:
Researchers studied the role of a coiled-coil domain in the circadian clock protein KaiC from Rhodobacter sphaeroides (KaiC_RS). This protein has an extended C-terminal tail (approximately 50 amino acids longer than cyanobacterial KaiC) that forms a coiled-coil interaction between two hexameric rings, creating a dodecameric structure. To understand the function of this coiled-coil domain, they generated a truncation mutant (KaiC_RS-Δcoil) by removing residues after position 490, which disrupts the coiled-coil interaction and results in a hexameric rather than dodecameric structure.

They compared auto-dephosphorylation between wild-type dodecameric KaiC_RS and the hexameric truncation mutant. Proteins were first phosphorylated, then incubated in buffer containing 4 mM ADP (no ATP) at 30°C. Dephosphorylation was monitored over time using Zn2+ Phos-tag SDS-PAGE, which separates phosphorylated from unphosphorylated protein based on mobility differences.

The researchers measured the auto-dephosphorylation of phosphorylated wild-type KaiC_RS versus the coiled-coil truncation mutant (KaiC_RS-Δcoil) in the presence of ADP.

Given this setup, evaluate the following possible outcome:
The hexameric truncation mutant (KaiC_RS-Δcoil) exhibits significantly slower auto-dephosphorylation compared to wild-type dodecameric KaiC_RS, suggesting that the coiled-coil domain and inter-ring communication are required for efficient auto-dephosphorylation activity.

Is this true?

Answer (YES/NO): YES